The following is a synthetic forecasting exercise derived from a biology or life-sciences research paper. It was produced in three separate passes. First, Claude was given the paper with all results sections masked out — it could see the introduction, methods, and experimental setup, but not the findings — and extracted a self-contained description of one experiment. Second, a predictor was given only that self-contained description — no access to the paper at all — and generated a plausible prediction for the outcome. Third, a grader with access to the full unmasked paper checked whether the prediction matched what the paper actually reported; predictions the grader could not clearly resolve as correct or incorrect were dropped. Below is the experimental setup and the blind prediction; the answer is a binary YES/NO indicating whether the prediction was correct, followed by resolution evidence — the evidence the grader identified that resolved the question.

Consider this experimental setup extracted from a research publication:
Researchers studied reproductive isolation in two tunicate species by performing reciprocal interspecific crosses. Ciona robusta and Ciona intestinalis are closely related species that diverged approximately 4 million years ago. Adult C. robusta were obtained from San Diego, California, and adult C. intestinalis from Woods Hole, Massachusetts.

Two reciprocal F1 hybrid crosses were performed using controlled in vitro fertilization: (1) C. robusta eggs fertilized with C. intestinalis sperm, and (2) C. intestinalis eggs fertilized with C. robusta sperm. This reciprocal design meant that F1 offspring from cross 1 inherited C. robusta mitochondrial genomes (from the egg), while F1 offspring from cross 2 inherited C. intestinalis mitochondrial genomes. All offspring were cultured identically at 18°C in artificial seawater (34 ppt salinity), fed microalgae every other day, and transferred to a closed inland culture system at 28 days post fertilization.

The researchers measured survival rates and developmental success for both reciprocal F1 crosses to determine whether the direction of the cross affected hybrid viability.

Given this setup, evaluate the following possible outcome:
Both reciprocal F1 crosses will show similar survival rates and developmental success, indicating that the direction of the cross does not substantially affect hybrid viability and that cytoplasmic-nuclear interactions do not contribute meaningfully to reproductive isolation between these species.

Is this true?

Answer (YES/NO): YES